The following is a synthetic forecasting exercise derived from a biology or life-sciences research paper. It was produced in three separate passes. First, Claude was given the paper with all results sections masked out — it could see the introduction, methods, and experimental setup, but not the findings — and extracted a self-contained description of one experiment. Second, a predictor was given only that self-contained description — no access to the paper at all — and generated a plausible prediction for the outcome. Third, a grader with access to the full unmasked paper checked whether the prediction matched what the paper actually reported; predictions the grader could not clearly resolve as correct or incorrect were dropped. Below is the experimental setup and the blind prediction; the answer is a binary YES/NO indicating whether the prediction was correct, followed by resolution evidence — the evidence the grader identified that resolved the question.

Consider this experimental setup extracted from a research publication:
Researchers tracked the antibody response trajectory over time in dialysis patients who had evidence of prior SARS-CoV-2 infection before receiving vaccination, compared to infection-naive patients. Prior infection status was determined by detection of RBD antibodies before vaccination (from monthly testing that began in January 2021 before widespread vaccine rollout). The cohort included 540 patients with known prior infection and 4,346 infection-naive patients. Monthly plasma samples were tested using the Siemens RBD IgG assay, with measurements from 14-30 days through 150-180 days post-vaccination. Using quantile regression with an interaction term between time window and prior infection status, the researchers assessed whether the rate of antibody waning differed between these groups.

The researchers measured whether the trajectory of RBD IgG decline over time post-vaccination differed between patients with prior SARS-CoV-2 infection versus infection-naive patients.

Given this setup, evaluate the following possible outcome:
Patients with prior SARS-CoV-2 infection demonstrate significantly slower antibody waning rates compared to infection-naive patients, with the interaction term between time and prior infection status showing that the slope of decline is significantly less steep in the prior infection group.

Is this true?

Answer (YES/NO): NO